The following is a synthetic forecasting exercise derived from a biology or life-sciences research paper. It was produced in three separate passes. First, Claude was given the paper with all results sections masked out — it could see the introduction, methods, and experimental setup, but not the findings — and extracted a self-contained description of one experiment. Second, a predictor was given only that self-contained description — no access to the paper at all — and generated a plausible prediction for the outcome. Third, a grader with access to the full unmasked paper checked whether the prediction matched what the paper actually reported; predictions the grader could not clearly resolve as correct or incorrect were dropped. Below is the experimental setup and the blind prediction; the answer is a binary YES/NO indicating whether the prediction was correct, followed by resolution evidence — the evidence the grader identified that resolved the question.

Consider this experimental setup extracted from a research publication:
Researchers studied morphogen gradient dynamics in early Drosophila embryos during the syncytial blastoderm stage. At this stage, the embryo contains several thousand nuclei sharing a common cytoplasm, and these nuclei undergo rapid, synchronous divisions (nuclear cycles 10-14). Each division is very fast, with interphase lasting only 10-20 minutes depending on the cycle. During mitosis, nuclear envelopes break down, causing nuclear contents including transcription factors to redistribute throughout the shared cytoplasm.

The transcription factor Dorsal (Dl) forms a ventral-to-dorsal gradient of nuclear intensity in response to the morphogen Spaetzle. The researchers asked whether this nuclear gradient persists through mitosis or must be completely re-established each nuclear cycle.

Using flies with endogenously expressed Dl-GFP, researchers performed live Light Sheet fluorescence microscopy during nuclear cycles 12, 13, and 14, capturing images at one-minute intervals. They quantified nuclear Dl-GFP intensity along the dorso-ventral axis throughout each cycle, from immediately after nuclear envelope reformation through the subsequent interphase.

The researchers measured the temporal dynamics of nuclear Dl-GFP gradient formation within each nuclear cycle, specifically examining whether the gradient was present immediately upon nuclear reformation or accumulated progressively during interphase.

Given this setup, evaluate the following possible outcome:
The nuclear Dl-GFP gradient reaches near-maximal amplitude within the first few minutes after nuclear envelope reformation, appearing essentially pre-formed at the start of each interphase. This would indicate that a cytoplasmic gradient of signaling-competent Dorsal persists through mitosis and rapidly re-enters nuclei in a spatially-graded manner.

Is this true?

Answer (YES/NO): NO